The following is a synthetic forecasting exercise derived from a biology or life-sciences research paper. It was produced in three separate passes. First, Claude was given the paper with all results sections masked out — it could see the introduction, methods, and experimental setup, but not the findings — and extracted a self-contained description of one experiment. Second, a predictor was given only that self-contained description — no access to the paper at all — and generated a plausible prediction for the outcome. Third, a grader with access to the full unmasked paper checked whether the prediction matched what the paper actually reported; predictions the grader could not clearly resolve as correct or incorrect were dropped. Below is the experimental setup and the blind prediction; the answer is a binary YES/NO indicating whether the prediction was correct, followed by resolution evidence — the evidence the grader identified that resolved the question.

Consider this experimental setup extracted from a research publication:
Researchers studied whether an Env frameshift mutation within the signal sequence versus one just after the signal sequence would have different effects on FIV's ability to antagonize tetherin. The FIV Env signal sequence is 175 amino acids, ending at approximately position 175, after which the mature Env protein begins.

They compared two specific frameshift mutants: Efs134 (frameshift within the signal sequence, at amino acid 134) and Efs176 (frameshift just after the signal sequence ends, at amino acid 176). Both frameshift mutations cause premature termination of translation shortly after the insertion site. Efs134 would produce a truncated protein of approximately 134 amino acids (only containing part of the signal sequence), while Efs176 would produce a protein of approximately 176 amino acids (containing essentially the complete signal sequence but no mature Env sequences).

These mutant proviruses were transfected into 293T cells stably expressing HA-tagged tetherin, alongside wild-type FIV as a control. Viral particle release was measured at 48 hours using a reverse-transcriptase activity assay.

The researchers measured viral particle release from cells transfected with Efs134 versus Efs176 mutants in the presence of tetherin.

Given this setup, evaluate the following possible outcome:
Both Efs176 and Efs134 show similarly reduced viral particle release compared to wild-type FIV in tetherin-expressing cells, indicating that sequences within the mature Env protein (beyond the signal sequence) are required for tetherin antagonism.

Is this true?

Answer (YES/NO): NO